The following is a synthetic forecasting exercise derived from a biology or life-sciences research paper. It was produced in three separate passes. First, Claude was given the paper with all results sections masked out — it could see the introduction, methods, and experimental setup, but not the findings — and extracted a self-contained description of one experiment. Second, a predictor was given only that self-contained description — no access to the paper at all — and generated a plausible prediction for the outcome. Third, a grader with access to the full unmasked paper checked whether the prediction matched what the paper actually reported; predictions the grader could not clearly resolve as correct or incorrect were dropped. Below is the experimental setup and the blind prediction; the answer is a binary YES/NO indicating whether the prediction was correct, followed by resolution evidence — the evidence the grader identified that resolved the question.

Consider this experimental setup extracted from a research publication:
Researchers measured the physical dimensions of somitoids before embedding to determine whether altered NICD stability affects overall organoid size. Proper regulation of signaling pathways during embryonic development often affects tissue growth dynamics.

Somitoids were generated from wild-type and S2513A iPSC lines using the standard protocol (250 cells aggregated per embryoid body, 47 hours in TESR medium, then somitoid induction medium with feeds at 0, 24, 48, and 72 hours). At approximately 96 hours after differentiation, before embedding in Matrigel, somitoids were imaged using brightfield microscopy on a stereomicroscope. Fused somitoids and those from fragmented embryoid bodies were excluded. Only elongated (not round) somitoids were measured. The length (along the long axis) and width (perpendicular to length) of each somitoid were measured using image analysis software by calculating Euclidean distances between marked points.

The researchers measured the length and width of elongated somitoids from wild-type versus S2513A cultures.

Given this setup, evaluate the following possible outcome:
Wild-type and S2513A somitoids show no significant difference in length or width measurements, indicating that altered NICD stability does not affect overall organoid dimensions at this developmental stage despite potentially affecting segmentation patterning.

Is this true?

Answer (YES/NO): NO